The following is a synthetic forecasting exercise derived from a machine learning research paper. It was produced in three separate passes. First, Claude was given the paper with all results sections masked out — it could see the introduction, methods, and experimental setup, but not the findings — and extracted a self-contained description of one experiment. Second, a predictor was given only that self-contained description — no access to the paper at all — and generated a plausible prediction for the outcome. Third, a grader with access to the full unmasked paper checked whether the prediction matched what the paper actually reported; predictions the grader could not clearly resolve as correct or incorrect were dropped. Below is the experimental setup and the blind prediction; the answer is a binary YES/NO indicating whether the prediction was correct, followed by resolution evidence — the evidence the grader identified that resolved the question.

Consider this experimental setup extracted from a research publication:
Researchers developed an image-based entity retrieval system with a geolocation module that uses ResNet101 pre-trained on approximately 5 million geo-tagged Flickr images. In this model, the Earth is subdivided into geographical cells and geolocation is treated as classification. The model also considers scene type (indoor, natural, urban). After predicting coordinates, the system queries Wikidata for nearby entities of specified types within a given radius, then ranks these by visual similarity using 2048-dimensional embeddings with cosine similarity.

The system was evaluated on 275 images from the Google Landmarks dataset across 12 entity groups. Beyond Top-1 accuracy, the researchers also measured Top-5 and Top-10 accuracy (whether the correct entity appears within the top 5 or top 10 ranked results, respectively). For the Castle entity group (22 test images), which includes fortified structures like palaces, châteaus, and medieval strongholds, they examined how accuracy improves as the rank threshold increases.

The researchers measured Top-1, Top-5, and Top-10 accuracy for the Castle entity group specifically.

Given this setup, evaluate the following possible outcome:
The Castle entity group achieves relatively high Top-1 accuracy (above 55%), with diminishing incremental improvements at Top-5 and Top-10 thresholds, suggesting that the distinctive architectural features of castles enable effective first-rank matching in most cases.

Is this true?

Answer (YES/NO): NO